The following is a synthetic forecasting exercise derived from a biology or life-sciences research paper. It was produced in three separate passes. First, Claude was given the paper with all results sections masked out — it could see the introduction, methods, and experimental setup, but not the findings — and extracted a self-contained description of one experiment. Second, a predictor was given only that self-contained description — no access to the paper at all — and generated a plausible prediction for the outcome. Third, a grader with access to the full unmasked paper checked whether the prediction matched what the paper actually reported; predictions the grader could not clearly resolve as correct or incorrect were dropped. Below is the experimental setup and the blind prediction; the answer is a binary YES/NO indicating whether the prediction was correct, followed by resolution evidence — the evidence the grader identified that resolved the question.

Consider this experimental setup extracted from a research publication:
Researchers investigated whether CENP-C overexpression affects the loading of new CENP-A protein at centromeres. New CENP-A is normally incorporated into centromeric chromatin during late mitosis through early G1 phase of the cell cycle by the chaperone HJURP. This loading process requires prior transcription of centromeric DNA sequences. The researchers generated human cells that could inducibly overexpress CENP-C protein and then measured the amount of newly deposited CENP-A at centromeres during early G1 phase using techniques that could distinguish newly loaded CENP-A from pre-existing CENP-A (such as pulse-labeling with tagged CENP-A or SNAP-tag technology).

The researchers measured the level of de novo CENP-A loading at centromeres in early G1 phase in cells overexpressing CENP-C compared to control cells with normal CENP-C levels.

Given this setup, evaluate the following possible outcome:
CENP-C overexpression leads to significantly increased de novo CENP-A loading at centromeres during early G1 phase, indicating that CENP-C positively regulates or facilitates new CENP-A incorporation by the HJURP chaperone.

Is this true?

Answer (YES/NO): NO